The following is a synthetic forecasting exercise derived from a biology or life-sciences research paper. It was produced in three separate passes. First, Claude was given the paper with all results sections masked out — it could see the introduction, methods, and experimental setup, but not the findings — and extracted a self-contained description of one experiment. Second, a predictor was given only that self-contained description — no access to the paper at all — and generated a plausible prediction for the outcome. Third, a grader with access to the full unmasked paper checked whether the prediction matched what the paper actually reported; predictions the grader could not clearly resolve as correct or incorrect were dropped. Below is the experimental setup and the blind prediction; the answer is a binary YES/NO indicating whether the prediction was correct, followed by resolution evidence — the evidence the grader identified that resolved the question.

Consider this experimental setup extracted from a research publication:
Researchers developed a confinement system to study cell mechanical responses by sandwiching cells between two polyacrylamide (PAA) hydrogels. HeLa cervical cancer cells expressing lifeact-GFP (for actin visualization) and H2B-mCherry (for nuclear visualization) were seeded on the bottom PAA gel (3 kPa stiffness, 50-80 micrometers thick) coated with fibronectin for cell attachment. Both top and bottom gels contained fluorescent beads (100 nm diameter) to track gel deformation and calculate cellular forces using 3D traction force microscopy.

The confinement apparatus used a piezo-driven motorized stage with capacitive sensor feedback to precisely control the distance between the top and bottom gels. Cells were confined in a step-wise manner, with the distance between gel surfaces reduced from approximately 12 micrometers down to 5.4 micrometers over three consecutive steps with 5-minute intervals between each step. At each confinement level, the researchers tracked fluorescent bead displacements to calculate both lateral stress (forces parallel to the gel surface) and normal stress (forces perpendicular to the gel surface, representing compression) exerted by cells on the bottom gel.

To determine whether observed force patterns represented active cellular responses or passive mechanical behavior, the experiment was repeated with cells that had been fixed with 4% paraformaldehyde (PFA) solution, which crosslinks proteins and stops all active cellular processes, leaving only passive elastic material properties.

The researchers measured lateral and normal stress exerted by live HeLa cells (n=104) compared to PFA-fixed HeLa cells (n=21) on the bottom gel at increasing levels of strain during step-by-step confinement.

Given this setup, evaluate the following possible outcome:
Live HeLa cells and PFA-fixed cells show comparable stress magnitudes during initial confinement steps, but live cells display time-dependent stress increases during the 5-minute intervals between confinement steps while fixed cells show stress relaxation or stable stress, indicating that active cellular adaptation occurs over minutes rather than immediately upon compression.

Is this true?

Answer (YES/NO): NO